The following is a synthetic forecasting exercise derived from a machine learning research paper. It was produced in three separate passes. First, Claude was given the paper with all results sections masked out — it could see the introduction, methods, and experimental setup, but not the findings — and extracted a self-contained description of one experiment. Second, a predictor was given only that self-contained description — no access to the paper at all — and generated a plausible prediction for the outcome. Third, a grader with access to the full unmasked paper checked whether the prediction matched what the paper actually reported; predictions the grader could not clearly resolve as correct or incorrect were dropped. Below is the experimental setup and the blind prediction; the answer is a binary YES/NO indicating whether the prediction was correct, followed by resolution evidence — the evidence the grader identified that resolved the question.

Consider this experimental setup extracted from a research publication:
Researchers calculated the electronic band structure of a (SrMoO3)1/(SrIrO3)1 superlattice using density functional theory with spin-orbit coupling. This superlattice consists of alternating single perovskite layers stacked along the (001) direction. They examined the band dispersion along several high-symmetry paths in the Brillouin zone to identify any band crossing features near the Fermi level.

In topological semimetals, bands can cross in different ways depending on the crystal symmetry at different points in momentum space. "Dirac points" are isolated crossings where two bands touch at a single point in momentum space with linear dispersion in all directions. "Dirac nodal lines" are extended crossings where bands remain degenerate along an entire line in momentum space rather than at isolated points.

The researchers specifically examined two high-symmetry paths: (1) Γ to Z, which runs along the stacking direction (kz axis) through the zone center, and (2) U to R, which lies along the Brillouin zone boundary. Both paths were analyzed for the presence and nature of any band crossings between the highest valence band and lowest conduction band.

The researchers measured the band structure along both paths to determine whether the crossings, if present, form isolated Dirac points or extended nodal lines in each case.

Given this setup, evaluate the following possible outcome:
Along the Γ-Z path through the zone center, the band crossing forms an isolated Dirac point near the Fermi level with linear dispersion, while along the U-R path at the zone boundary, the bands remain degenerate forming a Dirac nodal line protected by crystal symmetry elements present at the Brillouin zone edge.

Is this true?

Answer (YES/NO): YES